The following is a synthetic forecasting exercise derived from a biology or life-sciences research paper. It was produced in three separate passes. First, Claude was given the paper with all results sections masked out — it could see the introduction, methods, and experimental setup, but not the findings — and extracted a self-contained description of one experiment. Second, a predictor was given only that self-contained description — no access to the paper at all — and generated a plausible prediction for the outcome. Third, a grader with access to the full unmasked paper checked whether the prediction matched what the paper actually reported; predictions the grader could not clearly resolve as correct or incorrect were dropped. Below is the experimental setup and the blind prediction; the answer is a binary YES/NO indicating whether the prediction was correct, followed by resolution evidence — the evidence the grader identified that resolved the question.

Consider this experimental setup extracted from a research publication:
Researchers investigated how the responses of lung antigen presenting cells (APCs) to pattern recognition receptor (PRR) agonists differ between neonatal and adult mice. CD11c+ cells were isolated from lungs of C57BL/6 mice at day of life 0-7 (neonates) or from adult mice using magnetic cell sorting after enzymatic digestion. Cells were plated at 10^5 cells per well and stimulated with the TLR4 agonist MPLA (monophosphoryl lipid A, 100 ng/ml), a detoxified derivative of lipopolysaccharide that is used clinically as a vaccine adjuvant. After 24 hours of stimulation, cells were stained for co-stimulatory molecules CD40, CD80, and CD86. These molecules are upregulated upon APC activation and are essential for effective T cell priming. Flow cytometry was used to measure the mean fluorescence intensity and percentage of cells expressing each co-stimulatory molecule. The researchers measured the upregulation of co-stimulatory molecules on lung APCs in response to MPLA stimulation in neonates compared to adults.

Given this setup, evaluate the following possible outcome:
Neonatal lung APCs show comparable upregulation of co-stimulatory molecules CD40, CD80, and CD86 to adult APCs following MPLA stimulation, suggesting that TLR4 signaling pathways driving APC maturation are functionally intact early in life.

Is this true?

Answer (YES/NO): YES